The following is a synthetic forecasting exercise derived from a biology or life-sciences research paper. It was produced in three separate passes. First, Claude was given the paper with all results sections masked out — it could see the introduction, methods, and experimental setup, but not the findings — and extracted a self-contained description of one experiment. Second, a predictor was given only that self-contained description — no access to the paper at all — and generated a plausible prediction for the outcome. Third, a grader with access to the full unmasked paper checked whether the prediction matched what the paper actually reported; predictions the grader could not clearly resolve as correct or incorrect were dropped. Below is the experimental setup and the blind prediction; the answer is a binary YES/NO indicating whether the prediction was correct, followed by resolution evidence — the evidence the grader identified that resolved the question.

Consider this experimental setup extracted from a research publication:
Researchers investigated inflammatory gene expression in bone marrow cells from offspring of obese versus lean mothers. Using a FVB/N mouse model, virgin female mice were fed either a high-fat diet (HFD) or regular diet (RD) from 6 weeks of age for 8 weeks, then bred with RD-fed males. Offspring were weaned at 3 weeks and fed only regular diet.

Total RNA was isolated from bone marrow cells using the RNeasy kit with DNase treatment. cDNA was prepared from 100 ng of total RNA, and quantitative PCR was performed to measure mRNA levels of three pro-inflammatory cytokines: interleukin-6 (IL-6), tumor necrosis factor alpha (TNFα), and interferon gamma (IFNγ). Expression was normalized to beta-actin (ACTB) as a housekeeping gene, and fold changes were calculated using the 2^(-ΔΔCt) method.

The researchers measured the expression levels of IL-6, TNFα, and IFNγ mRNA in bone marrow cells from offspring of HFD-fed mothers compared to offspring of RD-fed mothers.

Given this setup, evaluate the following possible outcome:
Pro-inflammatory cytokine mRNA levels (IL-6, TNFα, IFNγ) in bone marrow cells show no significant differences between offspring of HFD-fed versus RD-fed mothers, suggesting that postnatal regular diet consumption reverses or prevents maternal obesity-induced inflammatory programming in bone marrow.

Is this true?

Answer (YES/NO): NO